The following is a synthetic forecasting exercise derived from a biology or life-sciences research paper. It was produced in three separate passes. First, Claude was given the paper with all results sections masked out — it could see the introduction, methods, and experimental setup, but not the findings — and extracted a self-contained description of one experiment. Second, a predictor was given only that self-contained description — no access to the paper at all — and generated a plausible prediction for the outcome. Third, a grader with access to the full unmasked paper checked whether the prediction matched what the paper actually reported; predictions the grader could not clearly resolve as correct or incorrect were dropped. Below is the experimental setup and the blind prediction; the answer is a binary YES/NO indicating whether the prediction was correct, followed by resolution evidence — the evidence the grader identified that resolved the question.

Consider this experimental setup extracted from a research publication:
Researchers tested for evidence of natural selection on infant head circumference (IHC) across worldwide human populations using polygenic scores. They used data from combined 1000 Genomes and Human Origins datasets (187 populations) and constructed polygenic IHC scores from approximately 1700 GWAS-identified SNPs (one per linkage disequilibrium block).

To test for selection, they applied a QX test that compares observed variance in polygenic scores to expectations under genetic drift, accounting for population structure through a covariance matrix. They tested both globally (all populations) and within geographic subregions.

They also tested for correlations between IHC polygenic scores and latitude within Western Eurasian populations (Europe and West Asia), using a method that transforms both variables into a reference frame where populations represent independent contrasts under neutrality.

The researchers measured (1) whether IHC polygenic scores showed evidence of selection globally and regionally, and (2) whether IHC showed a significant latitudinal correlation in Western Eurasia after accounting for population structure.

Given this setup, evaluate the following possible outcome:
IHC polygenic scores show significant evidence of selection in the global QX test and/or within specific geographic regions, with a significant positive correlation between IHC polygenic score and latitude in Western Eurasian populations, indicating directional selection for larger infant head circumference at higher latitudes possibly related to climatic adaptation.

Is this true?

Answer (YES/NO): YES